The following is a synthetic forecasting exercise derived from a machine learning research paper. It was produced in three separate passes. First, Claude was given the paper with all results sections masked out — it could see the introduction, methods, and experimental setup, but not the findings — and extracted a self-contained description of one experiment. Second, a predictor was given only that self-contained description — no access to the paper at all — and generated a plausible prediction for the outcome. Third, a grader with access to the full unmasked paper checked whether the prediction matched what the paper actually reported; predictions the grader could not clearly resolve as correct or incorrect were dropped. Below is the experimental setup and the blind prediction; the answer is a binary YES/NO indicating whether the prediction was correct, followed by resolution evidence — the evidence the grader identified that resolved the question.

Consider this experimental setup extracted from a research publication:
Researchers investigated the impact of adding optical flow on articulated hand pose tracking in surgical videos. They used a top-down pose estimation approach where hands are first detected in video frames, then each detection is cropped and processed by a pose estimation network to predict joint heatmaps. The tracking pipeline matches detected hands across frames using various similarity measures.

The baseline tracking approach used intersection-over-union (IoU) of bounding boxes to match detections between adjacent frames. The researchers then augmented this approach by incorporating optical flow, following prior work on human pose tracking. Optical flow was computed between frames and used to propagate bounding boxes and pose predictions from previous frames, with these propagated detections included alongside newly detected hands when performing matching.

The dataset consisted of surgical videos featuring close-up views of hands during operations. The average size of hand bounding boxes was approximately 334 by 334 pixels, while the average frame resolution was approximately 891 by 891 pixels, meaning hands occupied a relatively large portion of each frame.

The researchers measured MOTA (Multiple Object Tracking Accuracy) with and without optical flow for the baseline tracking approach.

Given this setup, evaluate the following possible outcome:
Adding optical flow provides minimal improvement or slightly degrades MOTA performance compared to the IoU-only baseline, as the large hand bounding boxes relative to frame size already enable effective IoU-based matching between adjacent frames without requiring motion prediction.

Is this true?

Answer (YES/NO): YES